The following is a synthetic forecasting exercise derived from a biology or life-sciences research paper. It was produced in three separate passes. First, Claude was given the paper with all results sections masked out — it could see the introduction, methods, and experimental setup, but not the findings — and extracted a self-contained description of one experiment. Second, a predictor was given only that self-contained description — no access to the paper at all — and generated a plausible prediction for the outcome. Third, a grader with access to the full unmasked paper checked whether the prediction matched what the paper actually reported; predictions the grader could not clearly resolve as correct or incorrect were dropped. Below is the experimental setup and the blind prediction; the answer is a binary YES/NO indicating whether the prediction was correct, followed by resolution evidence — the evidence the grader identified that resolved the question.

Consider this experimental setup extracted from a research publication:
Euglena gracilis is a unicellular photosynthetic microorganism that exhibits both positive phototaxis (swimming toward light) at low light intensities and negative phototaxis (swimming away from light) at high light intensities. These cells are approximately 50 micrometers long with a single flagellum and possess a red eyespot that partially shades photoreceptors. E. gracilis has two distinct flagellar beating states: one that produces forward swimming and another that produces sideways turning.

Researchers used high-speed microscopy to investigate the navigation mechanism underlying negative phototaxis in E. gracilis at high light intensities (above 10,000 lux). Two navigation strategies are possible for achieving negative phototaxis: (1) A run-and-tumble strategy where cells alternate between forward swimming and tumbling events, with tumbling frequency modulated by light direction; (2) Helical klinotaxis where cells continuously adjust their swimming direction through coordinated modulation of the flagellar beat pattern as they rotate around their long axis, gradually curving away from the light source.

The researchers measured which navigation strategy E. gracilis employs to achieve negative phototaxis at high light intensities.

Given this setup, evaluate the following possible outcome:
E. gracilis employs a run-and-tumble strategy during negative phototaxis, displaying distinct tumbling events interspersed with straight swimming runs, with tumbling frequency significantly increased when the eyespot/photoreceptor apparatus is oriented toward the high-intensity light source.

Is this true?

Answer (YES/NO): NO